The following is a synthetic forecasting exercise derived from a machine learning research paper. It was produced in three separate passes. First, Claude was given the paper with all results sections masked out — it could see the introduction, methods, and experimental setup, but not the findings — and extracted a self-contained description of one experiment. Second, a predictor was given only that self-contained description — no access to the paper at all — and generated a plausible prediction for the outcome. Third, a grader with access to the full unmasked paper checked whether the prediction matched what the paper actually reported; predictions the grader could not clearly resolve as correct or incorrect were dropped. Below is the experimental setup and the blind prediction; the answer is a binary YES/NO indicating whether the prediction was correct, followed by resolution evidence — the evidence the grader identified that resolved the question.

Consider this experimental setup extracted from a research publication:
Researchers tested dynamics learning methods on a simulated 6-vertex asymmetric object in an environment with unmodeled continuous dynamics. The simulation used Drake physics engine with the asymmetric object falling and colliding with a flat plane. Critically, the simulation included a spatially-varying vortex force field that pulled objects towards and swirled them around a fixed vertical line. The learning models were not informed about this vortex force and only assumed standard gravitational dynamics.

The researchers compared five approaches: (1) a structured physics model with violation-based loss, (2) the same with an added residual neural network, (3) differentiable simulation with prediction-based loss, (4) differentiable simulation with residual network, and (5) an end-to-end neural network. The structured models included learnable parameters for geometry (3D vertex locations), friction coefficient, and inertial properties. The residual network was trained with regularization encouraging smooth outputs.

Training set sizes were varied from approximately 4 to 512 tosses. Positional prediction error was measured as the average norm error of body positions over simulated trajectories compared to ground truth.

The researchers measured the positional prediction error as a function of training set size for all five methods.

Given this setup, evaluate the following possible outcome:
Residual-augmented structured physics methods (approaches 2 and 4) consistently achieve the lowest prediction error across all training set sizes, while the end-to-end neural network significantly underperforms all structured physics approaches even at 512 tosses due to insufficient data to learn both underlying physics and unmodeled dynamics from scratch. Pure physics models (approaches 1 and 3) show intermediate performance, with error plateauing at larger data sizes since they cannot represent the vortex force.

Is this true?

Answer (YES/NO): NO